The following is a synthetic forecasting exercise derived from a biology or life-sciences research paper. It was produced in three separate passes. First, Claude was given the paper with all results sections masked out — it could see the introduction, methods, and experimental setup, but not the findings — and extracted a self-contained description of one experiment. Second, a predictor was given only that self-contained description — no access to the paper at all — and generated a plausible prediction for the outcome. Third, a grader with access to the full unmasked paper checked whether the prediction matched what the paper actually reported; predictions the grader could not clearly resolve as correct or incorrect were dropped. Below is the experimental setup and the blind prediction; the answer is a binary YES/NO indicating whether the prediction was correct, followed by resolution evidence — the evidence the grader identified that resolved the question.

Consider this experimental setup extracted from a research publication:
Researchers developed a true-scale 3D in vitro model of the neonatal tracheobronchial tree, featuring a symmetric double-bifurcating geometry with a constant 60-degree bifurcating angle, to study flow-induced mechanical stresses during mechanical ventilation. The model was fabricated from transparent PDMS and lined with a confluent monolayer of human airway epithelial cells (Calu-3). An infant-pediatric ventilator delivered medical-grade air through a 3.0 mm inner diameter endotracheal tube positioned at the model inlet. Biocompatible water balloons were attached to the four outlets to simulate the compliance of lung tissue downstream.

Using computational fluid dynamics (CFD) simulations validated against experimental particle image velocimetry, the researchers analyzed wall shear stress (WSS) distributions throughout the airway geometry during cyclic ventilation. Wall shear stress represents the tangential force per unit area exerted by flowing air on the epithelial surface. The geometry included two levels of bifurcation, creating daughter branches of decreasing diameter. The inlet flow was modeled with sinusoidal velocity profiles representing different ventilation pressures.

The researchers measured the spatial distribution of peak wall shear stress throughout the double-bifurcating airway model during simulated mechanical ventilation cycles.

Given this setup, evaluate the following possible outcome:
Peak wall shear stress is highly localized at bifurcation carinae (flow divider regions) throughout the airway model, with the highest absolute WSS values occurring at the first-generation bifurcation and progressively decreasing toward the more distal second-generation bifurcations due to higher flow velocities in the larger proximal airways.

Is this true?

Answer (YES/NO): NO